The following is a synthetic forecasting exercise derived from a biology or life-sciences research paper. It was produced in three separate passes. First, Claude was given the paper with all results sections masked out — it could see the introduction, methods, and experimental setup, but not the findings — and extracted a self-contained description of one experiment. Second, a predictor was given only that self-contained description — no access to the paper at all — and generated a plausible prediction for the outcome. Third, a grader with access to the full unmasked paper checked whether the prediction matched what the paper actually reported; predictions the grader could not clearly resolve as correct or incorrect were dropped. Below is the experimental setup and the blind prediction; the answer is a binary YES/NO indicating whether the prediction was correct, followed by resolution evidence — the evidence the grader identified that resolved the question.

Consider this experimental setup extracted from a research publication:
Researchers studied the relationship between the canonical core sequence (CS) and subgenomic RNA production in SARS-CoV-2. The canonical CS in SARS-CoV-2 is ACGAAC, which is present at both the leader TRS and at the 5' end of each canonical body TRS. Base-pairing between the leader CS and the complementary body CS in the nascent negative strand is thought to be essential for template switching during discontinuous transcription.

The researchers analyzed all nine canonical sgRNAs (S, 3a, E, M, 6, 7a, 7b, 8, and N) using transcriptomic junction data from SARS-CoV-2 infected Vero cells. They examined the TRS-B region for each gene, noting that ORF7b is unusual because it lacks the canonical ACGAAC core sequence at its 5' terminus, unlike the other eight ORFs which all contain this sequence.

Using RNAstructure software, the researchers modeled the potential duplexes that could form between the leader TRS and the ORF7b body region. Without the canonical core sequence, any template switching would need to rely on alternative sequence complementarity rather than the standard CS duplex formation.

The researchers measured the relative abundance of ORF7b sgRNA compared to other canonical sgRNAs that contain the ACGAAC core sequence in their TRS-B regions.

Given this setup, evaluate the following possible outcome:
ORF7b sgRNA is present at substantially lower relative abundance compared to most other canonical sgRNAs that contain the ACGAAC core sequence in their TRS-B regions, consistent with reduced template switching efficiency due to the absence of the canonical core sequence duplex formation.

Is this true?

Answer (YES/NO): YES